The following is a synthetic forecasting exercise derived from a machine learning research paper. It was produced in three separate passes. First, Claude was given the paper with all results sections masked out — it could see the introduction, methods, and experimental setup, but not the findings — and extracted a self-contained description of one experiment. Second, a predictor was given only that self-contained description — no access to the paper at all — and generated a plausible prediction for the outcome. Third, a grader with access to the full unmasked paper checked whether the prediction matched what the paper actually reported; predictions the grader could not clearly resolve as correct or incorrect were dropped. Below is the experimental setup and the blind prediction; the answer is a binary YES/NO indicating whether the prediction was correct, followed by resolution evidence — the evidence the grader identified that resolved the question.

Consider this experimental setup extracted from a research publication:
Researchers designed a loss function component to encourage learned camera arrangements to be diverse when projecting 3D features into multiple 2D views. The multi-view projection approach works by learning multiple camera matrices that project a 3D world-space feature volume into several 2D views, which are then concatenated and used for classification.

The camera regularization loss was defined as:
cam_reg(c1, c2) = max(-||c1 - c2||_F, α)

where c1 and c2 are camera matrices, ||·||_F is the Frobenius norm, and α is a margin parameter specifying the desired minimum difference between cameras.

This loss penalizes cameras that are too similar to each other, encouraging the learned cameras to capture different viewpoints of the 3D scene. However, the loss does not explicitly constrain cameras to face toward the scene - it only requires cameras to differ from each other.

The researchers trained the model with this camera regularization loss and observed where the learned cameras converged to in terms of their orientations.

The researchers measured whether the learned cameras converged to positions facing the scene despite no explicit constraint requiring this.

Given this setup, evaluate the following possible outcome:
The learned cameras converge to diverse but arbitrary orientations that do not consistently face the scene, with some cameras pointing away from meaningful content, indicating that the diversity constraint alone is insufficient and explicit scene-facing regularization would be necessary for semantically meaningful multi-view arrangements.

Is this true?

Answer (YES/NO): NO